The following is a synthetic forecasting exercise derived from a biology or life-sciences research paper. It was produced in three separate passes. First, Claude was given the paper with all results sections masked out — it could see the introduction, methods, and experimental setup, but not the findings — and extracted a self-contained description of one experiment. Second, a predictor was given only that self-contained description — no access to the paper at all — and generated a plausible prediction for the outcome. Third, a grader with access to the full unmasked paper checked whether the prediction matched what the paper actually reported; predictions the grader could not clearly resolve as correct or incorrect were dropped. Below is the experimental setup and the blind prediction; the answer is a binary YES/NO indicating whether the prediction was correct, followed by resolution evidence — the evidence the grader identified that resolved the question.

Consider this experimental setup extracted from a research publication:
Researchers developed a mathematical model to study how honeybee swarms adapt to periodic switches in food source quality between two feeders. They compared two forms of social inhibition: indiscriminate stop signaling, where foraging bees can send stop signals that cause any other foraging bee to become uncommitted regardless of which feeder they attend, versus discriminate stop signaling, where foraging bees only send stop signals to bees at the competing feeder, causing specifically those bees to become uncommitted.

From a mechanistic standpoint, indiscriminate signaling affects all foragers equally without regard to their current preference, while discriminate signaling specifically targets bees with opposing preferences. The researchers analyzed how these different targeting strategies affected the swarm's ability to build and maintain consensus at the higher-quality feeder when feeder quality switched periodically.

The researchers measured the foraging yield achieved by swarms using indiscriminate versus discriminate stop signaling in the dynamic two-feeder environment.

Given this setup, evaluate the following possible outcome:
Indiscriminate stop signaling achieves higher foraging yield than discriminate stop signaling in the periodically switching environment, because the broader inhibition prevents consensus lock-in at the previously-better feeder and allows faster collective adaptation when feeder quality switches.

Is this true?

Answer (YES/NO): NO